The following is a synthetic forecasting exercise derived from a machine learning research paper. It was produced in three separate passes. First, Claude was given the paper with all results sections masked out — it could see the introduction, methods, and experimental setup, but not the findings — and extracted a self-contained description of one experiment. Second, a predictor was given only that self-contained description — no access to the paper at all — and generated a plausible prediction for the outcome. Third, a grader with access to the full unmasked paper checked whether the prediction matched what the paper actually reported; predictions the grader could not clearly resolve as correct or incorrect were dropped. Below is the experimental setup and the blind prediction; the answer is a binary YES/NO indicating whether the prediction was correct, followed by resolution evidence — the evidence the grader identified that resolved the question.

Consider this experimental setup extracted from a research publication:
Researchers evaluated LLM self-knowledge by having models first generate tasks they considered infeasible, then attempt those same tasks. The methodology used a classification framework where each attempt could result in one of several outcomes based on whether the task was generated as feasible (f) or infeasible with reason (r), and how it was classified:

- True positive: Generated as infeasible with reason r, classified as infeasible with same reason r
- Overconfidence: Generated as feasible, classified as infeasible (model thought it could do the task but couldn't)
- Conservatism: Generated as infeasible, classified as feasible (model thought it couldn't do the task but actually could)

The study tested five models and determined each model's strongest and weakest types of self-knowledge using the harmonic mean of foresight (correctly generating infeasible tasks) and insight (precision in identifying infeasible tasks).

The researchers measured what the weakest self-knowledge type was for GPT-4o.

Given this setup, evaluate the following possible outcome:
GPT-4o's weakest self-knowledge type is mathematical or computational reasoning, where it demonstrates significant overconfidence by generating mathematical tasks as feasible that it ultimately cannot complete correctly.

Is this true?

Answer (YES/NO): NO